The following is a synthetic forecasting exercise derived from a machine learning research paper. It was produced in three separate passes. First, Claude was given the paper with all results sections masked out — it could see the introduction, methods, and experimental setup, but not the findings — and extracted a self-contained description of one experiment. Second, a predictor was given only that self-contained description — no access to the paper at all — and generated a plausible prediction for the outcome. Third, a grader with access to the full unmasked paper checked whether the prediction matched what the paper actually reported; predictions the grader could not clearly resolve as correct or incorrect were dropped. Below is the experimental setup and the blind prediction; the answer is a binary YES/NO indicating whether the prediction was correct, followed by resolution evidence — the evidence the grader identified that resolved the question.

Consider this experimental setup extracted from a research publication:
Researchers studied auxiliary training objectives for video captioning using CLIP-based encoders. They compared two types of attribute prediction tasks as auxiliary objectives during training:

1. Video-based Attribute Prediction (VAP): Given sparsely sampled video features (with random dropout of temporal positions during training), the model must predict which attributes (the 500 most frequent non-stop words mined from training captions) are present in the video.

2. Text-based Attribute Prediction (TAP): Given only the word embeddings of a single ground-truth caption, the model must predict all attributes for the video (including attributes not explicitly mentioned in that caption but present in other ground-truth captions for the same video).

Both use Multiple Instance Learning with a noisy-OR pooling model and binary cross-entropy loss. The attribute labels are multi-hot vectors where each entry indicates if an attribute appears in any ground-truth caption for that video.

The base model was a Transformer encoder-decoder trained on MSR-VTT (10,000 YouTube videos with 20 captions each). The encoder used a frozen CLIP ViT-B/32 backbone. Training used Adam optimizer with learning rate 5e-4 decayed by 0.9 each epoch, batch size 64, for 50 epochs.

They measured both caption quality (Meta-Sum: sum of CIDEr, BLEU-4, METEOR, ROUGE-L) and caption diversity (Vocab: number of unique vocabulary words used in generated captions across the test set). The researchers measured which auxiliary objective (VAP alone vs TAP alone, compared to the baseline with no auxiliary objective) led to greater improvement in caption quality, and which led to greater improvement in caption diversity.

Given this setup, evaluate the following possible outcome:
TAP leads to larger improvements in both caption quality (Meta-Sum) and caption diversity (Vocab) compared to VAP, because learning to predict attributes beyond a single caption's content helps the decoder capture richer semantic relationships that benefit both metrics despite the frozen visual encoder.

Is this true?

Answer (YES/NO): NO